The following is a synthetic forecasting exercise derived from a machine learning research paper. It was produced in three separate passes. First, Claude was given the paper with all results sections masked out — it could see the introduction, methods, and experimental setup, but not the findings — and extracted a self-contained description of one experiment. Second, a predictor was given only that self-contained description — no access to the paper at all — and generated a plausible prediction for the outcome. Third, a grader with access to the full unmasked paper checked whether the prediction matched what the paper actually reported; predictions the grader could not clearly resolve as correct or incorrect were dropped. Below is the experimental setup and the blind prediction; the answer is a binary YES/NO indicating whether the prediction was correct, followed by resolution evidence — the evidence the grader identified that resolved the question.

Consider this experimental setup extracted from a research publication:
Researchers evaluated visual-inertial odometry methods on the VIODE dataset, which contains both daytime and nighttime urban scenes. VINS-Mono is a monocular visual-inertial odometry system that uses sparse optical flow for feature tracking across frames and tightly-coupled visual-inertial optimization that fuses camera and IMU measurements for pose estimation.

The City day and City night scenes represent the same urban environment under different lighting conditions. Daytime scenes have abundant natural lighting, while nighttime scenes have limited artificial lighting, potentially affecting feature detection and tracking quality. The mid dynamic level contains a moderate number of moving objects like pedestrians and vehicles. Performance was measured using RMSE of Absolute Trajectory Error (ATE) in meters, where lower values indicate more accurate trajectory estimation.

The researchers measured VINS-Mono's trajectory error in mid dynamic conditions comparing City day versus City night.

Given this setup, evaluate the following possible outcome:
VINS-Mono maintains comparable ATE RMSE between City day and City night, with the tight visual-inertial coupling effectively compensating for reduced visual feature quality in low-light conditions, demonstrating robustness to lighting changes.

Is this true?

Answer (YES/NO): NO